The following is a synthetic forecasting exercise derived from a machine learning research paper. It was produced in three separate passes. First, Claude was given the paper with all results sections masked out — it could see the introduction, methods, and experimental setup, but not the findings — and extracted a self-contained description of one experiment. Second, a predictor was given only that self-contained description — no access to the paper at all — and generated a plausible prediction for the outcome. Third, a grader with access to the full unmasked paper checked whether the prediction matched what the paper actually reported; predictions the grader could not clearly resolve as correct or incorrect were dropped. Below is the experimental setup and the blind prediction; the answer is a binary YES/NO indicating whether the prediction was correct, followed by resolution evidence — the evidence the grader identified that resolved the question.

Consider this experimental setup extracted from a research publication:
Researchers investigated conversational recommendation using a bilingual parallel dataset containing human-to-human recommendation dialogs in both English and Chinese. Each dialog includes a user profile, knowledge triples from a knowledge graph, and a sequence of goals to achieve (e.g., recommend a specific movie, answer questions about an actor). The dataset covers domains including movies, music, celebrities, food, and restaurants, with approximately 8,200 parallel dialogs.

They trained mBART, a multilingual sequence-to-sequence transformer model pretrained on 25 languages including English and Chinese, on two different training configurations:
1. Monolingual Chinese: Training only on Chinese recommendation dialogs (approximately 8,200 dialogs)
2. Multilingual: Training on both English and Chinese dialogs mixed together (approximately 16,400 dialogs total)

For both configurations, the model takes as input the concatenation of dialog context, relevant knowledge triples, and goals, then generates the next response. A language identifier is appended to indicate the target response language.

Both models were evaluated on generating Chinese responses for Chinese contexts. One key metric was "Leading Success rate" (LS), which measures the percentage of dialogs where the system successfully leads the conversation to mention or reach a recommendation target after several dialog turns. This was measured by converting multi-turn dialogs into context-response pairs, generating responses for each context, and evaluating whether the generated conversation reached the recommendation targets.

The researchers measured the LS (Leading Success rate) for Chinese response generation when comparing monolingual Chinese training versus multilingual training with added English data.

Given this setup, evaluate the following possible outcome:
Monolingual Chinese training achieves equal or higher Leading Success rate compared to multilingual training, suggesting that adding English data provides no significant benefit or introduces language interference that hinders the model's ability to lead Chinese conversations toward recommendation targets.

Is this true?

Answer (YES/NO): NO